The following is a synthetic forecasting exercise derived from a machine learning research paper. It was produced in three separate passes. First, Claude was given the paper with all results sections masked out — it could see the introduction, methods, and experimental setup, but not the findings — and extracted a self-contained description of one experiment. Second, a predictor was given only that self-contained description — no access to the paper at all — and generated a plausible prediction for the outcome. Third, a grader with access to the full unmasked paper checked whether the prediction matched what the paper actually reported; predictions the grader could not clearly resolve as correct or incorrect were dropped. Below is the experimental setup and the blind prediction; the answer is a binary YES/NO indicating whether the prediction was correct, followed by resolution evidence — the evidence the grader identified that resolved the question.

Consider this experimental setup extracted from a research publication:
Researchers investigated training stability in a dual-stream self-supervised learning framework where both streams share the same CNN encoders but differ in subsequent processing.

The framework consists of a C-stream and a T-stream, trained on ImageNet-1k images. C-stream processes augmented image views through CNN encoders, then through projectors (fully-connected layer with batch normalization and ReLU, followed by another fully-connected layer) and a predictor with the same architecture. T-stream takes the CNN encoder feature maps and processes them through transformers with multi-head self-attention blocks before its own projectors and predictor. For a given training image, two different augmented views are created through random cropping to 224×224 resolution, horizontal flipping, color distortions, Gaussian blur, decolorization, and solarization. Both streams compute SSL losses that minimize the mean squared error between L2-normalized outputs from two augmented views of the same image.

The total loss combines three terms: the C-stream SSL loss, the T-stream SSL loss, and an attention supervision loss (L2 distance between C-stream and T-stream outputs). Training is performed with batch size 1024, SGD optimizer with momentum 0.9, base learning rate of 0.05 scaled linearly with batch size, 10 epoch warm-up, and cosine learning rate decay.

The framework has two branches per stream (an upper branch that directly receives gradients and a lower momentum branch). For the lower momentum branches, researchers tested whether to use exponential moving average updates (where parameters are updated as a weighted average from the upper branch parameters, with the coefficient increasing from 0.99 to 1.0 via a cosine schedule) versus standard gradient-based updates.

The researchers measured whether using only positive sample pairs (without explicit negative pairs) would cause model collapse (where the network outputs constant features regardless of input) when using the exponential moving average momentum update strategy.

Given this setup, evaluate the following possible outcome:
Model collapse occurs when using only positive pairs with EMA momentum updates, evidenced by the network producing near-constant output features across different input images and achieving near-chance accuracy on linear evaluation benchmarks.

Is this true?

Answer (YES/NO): NO